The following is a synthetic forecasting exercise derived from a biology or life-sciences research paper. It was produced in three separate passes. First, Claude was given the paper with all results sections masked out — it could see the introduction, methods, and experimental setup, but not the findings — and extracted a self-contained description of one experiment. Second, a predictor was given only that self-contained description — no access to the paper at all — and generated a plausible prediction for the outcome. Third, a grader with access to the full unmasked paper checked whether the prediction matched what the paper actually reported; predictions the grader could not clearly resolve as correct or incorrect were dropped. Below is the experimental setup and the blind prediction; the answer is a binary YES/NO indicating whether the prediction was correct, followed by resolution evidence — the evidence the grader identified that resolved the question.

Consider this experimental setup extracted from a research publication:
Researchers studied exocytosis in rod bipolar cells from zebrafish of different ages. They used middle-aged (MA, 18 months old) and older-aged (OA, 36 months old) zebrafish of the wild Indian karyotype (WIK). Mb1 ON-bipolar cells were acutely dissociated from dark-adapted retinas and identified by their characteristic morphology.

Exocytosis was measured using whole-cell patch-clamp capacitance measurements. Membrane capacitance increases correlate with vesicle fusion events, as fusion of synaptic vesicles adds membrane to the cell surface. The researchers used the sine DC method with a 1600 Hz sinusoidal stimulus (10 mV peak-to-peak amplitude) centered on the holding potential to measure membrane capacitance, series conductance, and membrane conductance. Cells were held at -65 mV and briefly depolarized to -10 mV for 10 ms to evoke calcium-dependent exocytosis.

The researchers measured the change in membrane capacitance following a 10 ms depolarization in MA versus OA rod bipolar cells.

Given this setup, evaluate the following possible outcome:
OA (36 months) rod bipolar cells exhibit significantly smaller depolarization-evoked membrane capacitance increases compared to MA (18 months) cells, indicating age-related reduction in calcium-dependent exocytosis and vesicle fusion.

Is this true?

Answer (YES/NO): NO